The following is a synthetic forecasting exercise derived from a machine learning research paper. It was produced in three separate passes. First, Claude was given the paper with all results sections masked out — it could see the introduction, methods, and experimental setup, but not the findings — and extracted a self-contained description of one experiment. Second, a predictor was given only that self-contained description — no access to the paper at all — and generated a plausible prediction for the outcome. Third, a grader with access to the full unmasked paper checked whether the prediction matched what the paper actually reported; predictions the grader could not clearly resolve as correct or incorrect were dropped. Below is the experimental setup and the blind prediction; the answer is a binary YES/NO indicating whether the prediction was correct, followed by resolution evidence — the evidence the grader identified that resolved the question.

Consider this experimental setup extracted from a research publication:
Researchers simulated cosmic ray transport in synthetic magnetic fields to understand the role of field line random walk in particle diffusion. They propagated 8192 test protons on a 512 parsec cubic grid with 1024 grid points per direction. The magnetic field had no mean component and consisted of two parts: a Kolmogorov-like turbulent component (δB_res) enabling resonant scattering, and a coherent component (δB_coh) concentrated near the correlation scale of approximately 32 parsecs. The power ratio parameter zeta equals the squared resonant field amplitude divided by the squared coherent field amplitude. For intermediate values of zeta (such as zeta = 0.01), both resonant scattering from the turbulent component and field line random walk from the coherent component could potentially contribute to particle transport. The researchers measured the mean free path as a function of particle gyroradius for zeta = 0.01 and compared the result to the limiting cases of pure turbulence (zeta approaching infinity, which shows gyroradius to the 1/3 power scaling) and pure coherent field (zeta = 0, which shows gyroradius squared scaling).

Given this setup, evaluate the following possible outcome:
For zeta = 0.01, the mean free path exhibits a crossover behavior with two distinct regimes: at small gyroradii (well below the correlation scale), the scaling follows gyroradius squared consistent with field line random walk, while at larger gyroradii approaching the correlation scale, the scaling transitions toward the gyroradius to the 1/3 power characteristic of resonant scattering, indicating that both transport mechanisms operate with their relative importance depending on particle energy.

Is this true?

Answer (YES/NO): NO